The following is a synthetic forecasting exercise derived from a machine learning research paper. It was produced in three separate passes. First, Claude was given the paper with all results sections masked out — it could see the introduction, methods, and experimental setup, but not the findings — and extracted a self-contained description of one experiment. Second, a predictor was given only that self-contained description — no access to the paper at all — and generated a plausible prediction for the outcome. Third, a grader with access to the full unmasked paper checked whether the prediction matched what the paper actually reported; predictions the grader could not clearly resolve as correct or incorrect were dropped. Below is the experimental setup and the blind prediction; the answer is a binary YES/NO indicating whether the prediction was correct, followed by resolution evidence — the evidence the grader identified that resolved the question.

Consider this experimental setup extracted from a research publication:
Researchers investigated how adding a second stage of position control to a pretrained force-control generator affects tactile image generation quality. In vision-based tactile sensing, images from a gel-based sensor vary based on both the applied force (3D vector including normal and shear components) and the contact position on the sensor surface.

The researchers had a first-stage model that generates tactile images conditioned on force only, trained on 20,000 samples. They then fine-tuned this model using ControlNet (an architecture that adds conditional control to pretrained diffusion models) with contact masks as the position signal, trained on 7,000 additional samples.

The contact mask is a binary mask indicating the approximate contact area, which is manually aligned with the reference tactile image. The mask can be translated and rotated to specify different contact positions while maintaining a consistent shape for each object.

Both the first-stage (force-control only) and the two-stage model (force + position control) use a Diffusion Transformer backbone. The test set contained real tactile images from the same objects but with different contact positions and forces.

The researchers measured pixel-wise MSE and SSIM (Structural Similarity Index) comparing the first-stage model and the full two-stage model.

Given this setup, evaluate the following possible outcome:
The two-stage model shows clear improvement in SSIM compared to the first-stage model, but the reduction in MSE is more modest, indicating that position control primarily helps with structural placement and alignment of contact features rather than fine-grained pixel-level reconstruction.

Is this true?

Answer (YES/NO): NO